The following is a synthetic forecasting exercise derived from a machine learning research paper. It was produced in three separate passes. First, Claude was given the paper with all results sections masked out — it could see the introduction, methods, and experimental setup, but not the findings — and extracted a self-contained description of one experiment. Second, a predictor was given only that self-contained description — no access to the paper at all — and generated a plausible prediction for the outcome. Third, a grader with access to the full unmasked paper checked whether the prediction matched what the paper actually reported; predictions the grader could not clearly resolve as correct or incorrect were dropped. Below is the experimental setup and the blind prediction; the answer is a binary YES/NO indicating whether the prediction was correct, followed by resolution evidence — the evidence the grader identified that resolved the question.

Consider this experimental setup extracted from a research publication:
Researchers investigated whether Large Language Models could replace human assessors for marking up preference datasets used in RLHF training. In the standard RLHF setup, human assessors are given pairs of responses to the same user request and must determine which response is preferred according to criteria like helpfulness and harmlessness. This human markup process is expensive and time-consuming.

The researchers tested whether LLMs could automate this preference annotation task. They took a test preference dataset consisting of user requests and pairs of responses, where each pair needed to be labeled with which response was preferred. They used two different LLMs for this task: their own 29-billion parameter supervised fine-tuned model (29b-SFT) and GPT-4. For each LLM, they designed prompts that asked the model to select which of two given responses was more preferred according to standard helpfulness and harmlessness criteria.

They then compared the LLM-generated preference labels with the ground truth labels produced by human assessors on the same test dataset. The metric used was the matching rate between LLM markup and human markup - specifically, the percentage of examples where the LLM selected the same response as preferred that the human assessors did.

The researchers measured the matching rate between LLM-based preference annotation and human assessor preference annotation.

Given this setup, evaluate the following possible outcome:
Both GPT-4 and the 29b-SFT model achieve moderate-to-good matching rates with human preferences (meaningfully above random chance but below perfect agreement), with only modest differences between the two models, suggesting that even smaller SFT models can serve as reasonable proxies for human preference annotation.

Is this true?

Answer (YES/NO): NO